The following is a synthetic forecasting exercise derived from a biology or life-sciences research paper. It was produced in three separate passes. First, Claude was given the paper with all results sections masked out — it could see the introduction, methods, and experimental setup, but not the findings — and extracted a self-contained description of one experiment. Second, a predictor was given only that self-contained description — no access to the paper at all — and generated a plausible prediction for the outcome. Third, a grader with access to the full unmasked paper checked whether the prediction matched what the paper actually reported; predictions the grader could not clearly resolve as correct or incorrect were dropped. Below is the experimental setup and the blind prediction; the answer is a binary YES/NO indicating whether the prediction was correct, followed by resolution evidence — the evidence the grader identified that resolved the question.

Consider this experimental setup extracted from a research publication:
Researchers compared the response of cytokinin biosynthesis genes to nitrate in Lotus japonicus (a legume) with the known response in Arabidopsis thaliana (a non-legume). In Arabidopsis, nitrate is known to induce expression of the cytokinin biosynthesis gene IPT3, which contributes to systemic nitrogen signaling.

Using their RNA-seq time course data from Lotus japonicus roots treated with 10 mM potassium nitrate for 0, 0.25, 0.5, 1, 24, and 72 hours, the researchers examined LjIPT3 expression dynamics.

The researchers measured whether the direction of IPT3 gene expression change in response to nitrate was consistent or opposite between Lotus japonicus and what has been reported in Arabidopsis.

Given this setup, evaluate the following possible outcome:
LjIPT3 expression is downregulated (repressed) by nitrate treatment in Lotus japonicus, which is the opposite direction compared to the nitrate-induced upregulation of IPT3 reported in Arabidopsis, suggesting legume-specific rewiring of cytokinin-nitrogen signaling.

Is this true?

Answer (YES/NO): NO